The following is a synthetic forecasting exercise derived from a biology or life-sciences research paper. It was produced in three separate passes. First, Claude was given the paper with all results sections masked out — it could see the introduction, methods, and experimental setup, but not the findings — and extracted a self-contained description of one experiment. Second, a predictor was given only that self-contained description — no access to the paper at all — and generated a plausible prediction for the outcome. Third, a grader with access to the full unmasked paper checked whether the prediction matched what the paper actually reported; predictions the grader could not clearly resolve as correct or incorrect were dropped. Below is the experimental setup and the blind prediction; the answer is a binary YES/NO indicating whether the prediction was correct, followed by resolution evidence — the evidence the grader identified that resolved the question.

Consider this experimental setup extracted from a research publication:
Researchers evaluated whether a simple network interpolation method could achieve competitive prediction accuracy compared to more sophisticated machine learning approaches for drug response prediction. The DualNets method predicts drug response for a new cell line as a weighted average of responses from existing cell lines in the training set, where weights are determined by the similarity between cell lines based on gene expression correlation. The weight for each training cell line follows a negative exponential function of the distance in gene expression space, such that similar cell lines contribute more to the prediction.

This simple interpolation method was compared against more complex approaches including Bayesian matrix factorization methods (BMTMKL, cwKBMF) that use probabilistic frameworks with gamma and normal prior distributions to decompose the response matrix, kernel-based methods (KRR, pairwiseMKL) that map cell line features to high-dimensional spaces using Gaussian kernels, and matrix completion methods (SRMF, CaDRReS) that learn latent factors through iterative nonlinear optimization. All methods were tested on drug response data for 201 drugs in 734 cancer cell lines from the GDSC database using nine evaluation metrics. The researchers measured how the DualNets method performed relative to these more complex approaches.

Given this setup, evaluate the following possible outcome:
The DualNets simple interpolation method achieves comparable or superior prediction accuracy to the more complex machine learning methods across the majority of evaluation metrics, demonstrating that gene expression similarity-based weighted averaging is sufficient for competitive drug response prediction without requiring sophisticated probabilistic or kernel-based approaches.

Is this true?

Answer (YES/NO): YES